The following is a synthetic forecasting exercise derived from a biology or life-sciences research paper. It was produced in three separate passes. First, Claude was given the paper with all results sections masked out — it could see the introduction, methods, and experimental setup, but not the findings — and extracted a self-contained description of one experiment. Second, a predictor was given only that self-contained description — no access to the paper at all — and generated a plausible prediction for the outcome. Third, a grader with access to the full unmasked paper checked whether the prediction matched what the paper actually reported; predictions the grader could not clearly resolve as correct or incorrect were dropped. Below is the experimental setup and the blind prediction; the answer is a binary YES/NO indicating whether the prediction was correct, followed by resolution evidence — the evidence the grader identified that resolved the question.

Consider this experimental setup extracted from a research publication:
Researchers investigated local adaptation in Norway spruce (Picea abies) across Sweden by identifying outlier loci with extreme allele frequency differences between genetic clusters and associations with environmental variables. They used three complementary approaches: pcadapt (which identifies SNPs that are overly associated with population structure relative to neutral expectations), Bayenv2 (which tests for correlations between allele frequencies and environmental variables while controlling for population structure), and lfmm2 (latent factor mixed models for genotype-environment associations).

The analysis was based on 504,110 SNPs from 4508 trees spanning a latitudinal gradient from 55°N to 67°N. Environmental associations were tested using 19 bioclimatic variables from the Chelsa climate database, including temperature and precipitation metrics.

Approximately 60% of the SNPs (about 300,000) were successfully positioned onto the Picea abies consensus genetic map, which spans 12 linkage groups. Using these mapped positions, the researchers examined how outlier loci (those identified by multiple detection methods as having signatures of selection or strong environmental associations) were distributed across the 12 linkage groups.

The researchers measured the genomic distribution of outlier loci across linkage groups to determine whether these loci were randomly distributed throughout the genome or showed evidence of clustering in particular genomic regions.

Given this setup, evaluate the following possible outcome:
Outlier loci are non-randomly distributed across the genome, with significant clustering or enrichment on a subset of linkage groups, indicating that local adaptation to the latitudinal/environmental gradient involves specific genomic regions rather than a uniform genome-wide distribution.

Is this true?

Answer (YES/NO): NO